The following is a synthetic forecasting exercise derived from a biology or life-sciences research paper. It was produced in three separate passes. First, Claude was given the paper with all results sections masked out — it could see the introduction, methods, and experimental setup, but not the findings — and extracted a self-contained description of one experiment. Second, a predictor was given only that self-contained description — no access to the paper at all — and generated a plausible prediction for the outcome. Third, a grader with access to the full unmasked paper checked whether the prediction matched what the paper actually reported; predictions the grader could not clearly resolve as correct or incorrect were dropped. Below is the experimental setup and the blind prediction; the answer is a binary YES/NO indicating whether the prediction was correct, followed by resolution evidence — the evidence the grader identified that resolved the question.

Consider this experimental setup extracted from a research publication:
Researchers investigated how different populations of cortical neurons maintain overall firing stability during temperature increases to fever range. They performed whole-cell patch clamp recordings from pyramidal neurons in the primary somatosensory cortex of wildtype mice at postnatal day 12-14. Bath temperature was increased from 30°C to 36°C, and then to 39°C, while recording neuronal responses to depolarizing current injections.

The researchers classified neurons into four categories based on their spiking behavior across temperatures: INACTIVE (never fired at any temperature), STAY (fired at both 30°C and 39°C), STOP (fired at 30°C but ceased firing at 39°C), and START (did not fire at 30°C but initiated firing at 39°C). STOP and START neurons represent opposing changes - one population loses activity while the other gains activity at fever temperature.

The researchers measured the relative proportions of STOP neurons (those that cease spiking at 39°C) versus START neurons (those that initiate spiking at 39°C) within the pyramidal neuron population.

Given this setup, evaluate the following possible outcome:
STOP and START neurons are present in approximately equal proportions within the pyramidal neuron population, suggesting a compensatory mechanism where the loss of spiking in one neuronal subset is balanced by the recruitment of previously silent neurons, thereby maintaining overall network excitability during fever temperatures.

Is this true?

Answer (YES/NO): YES